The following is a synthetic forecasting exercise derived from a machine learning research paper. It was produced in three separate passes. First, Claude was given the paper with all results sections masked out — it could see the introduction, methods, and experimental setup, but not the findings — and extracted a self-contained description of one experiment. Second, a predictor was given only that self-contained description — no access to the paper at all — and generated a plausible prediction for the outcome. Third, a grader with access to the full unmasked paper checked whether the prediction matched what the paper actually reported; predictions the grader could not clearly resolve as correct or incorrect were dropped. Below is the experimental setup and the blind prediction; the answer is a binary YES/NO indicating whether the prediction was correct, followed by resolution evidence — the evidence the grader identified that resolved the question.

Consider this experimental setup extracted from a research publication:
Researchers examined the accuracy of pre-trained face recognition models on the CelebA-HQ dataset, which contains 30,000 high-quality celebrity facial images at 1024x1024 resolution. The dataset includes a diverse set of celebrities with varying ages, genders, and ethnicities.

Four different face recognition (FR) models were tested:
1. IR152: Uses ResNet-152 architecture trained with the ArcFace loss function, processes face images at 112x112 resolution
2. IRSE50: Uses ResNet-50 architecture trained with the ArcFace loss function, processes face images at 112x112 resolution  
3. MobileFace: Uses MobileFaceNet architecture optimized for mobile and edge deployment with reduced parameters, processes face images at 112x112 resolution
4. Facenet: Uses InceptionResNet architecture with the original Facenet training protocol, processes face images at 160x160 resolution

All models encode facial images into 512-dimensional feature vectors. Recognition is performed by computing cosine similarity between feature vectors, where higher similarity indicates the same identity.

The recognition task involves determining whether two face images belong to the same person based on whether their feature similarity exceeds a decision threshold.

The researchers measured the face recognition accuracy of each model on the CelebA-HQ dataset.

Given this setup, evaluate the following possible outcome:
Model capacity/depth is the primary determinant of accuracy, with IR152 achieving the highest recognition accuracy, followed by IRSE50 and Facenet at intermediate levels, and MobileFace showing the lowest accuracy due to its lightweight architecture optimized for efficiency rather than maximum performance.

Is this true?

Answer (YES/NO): NO